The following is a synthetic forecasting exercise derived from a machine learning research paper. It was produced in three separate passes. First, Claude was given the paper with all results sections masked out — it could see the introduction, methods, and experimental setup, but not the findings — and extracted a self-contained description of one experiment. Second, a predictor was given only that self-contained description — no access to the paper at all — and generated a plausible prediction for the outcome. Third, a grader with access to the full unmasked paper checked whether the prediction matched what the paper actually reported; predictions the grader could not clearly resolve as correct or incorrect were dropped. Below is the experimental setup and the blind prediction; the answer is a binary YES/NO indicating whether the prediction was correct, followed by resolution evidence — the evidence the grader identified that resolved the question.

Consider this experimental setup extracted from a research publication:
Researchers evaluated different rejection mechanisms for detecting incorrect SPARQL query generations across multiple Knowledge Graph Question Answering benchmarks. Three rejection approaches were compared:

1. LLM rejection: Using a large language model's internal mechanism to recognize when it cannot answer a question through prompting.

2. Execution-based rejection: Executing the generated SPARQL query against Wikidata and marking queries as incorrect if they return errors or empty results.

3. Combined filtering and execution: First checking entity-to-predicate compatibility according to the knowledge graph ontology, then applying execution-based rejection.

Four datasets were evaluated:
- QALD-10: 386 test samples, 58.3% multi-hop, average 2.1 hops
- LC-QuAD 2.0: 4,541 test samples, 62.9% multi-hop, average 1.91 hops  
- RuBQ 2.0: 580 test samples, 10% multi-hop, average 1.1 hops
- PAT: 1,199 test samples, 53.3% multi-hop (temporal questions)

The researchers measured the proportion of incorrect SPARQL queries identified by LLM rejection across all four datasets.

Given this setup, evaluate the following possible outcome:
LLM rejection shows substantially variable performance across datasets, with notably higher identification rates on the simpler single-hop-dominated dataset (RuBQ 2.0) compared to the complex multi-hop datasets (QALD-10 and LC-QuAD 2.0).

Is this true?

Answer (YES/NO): NO